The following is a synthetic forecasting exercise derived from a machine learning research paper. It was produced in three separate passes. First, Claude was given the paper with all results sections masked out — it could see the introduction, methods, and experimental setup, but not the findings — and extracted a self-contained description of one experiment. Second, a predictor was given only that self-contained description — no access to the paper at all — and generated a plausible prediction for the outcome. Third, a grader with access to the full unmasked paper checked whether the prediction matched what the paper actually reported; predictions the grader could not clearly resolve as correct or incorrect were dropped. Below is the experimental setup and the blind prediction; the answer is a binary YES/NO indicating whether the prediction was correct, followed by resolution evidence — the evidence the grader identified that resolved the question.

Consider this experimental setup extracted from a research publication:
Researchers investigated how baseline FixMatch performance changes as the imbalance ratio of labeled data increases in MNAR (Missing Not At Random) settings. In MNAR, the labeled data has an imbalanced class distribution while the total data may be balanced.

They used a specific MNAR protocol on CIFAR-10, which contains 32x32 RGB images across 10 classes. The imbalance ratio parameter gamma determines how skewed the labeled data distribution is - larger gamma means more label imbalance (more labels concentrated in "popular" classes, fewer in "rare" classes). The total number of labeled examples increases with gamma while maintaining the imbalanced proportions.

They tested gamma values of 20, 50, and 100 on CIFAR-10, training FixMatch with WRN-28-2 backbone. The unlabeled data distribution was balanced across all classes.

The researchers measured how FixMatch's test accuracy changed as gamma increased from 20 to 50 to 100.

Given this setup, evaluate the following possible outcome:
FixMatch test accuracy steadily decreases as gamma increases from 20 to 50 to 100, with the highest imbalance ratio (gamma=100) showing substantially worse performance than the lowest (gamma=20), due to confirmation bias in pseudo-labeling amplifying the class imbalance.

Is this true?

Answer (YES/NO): NO